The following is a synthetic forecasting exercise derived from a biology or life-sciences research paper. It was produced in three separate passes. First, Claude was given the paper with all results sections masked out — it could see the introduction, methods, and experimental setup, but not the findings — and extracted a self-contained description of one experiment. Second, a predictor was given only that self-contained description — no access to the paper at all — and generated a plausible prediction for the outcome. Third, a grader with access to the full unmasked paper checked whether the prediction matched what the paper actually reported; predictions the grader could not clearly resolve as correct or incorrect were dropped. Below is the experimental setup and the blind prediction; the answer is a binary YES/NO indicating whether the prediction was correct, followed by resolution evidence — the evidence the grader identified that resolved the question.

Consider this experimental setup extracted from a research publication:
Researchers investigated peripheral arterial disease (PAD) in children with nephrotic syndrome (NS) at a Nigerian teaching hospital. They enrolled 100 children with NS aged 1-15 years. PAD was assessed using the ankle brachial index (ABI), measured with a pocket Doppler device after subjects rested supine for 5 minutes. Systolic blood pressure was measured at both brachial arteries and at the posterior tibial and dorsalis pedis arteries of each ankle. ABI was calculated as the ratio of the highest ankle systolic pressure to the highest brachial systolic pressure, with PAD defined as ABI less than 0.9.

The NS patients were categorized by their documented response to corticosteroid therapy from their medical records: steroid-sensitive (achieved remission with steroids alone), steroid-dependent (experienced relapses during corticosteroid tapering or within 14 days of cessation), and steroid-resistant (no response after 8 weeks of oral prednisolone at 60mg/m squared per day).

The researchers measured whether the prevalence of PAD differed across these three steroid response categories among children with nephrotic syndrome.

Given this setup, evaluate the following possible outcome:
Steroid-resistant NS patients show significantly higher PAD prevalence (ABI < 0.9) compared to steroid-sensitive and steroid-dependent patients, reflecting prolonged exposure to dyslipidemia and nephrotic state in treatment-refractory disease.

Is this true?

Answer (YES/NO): YES